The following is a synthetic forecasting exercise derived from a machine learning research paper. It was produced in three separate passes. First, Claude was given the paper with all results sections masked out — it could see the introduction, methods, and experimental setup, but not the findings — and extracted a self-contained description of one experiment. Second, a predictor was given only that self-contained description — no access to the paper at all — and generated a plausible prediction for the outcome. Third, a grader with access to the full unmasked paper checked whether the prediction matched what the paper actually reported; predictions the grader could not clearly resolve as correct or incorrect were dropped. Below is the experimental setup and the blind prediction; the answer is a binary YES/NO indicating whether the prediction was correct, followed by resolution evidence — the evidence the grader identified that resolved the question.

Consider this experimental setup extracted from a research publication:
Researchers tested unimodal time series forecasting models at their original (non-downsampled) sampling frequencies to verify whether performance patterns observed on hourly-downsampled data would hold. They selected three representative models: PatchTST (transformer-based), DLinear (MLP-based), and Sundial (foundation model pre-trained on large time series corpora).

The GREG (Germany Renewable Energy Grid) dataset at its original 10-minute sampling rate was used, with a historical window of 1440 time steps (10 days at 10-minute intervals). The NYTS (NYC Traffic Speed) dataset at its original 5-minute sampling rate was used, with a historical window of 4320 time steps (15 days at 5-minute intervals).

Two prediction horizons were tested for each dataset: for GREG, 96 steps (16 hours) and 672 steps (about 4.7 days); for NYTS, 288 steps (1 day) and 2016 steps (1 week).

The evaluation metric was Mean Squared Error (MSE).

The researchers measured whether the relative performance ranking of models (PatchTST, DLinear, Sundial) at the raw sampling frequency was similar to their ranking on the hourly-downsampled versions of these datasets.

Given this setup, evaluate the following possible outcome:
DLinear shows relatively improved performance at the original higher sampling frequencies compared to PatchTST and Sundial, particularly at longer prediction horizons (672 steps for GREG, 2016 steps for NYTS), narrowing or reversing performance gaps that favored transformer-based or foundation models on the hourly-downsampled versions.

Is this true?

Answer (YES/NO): NO